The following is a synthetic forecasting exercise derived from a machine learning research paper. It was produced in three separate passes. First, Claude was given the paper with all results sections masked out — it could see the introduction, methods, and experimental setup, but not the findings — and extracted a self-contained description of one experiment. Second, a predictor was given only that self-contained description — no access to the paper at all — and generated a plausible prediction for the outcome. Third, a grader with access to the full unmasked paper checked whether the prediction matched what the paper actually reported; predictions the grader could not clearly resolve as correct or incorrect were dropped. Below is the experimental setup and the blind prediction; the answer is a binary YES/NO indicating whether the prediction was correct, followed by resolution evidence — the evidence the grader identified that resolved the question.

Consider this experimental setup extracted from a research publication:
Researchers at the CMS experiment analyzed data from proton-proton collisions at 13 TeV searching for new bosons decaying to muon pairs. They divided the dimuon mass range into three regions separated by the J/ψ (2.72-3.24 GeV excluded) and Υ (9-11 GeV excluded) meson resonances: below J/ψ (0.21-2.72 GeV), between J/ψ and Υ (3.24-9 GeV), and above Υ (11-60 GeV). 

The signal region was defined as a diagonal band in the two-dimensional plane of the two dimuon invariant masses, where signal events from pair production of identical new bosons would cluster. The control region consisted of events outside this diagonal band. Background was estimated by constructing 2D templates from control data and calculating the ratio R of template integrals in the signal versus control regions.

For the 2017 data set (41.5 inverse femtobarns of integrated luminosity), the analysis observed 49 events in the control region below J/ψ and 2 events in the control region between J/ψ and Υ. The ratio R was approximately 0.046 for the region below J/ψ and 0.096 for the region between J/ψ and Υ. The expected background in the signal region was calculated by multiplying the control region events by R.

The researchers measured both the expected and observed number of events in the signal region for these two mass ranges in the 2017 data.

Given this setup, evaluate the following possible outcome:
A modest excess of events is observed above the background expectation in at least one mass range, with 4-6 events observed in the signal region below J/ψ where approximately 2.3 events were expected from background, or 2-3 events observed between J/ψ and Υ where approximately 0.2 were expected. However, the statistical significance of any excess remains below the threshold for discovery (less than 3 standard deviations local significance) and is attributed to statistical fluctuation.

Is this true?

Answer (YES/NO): NO